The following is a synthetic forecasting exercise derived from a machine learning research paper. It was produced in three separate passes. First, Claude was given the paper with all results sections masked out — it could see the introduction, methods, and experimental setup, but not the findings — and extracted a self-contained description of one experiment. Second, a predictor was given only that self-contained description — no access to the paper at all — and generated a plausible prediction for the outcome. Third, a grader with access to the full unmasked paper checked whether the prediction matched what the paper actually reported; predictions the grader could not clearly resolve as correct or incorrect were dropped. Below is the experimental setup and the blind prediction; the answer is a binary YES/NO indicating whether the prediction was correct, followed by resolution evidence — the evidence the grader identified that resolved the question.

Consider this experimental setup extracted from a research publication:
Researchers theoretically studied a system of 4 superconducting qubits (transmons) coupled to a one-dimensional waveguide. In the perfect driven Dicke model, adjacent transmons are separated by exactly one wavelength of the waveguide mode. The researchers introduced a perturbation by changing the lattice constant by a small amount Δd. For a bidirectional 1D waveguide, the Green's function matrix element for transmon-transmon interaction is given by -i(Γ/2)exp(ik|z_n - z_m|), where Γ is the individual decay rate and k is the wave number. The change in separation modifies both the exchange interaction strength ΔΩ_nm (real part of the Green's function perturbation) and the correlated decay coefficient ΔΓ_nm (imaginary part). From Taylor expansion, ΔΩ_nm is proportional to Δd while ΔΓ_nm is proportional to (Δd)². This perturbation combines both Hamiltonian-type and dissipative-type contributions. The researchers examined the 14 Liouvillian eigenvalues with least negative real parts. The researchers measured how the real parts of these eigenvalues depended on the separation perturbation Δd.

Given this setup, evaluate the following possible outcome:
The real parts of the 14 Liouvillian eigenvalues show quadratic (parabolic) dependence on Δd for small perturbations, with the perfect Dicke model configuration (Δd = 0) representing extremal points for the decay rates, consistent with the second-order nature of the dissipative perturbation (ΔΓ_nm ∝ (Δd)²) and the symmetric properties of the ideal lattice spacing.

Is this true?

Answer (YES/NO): YES